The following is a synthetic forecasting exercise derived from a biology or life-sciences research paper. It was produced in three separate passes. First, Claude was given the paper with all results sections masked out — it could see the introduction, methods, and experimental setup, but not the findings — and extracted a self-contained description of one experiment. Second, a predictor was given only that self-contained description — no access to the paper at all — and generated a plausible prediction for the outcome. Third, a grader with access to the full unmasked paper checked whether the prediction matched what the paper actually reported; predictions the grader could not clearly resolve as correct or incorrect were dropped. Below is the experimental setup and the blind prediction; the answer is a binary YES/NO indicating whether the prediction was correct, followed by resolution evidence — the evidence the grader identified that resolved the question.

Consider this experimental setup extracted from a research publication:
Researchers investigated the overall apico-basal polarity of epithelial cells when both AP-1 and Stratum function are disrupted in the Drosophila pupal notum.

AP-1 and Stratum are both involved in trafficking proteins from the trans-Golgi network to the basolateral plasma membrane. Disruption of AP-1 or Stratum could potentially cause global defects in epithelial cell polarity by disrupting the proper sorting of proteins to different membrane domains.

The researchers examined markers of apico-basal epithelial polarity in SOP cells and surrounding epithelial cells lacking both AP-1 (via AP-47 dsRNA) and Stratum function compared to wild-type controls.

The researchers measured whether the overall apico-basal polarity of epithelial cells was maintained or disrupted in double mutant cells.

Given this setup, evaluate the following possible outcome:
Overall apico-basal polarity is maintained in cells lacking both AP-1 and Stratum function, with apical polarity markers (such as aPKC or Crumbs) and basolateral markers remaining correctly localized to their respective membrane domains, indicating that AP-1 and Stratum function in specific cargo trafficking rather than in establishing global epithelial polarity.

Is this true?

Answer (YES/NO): YES